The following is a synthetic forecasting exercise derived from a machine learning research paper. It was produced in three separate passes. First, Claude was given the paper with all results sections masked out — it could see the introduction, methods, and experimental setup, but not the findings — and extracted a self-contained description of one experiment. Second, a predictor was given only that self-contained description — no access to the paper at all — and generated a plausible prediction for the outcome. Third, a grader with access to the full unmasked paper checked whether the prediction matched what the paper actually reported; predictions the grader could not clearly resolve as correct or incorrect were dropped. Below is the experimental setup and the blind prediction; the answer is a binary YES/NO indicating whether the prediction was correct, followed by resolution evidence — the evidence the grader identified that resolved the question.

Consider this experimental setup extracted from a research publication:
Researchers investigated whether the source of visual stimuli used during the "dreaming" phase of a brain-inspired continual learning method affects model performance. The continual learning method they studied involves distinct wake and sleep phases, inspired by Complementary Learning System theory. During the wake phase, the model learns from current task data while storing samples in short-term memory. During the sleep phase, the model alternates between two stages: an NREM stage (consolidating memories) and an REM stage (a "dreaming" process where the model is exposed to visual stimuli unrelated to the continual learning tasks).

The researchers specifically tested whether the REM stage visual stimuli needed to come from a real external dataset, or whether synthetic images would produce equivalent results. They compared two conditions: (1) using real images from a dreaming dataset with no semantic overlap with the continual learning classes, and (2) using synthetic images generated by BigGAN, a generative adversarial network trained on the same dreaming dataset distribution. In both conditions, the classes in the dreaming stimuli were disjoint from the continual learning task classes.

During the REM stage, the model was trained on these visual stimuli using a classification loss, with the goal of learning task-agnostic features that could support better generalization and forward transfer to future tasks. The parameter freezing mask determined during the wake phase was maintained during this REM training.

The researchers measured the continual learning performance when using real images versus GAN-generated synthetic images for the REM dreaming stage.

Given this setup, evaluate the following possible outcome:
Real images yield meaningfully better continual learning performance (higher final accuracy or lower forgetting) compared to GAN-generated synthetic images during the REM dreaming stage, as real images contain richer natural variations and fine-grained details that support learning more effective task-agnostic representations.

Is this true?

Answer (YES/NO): NO